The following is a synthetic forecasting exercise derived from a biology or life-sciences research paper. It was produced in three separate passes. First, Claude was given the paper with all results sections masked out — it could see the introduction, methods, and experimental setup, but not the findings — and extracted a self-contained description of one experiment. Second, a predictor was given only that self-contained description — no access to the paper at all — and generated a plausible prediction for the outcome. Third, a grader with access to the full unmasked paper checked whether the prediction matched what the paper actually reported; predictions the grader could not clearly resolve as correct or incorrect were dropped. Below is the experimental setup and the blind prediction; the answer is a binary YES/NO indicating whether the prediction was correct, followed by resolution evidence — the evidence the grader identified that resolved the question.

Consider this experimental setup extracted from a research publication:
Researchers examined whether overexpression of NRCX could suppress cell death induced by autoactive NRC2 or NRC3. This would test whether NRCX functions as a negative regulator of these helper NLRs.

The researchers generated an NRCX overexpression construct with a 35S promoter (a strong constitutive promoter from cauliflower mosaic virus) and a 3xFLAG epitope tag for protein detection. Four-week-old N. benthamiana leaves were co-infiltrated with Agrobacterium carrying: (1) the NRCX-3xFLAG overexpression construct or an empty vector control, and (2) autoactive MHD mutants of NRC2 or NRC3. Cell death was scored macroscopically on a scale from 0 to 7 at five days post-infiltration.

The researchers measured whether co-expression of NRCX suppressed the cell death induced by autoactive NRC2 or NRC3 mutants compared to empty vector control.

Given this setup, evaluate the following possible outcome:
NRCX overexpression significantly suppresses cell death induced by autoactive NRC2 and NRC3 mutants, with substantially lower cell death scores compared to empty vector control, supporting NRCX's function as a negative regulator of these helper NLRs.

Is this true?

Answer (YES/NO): NO